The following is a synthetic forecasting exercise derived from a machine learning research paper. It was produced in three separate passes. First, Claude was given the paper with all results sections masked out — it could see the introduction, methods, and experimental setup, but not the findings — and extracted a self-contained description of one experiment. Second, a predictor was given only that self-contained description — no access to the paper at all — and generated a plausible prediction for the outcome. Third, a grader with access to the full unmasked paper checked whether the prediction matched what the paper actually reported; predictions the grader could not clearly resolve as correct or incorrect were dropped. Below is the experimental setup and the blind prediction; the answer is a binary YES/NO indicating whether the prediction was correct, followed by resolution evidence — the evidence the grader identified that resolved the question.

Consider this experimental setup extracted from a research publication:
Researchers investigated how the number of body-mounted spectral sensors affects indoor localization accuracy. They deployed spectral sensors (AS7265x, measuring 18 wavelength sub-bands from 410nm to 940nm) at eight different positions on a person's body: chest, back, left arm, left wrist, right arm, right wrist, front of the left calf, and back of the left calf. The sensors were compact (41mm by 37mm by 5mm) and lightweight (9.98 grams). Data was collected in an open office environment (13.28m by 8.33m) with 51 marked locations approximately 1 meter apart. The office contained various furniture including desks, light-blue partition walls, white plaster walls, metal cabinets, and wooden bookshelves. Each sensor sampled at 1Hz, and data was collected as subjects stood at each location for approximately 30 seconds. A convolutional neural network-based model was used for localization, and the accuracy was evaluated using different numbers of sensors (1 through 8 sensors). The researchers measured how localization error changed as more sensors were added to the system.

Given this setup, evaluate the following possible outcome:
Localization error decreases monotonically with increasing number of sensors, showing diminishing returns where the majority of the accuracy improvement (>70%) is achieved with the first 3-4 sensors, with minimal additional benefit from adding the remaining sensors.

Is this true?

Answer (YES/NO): NO